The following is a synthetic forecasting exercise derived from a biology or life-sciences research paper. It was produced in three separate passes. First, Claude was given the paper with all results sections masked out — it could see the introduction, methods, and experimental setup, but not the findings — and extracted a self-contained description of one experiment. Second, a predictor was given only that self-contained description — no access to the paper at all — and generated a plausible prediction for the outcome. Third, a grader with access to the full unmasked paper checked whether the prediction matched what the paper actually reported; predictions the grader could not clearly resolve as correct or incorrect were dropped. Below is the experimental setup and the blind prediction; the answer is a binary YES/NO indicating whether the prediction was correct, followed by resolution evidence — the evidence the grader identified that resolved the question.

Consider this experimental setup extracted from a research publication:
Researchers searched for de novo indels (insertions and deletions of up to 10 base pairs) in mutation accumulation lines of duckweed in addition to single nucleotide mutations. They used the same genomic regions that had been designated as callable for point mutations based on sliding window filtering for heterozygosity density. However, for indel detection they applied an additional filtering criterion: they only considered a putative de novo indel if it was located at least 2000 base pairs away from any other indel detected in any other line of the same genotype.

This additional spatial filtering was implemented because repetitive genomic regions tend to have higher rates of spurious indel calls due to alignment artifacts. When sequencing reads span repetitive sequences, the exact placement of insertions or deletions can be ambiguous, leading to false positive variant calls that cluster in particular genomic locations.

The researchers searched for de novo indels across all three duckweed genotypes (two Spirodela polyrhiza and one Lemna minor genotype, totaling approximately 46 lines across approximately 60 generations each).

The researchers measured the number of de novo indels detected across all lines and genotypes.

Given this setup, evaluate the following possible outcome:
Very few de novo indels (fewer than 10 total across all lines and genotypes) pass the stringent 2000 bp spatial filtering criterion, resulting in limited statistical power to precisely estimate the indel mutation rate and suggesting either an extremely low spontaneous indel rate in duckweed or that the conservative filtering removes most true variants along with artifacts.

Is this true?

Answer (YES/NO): YES